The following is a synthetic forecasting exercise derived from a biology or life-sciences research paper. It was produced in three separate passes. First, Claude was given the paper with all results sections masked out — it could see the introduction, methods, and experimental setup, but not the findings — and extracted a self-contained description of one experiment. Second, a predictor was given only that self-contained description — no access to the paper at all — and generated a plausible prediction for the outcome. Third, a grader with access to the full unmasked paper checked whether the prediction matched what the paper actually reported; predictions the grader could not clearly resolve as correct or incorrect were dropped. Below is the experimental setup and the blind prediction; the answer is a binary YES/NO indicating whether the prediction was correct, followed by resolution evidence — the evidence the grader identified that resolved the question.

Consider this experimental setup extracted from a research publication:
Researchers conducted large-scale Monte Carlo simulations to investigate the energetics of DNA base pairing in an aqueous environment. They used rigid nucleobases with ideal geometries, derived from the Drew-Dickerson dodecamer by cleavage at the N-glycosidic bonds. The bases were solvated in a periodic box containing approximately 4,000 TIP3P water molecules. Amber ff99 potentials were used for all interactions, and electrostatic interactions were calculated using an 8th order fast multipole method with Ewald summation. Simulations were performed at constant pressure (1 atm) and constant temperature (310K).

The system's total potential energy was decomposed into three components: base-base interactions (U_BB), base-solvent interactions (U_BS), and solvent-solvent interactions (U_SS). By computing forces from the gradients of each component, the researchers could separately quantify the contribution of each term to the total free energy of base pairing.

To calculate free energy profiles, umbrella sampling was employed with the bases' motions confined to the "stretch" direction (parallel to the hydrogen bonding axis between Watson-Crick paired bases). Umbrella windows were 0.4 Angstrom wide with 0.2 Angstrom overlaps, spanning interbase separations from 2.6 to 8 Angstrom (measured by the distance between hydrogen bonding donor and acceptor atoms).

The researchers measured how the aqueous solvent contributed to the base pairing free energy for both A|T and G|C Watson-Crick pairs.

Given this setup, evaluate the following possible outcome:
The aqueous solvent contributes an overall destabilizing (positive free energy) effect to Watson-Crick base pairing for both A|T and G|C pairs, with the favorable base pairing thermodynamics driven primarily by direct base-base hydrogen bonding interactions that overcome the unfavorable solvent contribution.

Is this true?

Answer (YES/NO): YES